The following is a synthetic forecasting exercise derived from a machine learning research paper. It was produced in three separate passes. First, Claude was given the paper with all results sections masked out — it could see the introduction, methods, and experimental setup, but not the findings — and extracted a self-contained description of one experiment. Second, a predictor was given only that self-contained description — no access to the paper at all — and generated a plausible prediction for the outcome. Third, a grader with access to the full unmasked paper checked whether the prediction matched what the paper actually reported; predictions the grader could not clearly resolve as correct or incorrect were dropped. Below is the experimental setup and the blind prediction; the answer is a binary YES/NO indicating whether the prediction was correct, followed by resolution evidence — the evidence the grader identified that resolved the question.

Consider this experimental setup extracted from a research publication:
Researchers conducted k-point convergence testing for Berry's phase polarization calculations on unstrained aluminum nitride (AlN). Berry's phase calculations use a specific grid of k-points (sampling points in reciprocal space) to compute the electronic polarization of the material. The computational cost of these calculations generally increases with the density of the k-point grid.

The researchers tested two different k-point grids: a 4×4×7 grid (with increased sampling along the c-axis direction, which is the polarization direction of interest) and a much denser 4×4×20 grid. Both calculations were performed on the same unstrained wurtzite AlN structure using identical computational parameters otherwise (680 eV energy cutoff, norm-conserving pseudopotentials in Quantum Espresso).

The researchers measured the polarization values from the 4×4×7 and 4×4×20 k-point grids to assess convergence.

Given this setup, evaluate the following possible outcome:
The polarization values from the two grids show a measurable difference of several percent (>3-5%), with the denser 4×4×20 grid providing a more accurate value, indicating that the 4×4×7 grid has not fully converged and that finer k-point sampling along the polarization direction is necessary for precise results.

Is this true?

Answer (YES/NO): NO